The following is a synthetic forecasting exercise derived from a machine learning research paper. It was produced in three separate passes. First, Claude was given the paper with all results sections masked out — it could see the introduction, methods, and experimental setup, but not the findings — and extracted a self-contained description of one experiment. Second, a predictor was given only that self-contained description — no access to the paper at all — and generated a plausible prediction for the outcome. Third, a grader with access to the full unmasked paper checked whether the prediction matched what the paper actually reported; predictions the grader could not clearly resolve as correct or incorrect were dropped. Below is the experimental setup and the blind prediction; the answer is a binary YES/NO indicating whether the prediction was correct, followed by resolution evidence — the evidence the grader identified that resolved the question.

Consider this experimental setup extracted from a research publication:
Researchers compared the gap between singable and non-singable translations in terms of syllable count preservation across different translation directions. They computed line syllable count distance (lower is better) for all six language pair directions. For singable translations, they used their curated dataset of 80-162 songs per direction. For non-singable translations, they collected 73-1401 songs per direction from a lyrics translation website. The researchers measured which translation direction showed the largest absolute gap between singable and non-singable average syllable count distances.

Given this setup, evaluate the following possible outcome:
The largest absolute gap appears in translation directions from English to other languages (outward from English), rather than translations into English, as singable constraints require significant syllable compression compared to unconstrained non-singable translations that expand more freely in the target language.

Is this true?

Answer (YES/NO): YES